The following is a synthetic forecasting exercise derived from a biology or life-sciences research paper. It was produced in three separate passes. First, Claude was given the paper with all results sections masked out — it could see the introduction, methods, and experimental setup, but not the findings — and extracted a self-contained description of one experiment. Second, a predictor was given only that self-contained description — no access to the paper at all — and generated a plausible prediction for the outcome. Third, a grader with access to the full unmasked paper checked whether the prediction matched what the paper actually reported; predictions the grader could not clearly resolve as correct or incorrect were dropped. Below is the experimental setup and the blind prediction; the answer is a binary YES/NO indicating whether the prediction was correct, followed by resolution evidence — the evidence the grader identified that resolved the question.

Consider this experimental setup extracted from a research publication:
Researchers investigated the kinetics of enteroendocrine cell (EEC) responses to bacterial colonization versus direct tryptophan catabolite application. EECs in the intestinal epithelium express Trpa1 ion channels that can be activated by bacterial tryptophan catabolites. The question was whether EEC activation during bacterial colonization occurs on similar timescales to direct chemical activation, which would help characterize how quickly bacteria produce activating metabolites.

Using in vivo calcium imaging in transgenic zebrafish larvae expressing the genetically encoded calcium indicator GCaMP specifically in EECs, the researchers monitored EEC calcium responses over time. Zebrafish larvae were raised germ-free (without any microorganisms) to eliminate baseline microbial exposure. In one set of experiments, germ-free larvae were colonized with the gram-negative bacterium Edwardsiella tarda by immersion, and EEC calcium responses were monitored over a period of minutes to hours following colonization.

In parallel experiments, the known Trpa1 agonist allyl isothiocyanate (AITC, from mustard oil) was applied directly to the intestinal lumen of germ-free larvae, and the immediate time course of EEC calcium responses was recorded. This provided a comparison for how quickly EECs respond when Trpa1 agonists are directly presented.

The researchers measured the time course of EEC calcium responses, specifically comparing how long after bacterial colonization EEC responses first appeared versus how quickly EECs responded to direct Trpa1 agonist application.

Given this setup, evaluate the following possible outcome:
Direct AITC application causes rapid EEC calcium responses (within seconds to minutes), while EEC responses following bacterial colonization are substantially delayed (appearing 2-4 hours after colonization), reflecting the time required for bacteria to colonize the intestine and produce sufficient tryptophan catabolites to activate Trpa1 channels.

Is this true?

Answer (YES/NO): NO